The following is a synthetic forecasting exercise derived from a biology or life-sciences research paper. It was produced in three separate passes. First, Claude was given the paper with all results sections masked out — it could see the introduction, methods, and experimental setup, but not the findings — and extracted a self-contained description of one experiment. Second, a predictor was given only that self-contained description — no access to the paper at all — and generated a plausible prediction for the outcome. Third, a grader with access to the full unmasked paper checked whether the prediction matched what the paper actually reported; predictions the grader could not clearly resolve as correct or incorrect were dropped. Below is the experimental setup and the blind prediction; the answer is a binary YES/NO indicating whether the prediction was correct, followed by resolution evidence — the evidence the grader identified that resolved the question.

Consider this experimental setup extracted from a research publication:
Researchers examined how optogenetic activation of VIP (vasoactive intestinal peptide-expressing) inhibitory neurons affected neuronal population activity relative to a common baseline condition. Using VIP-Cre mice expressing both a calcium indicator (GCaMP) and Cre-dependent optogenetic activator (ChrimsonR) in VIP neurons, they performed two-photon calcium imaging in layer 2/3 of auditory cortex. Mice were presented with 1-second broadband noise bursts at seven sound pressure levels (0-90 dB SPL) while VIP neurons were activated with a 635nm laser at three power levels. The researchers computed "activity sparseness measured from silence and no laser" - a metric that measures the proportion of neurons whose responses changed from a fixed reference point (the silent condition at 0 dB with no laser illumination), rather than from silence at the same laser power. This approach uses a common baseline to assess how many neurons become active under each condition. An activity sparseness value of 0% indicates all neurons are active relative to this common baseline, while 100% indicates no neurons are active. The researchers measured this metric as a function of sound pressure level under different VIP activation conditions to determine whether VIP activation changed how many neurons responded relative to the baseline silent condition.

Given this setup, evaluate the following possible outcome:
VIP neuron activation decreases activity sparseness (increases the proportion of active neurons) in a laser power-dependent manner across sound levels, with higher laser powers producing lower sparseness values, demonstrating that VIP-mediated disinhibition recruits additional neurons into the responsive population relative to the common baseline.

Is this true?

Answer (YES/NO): YES